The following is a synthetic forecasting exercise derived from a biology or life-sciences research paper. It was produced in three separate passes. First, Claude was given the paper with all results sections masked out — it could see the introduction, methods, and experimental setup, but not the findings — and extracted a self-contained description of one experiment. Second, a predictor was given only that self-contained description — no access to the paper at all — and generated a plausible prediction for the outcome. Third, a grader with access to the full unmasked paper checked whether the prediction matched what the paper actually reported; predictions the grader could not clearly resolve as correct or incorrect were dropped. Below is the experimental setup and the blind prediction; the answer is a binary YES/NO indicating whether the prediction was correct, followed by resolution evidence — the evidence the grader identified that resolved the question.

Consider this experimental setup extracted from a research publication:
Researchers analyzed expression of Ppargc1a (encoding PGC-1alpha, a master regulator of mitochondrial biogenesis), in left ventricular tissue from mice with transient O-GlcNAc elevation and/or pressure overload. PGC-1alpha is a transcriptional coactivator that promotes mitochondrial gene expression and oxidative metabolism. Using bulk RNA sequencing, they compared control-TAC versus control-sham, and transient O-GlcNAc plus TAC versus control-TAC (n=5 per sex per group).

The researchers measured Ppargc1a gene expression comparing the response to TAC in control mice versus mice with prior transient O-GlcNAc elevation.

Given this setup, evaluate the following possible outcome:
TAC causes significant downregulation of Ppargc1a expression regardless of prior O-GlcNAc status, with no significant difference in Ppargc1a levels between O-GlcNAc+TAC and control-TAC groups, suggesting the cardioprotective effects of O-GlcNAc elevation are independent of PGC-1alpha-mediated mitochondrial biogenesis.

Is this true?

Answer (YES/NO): NO